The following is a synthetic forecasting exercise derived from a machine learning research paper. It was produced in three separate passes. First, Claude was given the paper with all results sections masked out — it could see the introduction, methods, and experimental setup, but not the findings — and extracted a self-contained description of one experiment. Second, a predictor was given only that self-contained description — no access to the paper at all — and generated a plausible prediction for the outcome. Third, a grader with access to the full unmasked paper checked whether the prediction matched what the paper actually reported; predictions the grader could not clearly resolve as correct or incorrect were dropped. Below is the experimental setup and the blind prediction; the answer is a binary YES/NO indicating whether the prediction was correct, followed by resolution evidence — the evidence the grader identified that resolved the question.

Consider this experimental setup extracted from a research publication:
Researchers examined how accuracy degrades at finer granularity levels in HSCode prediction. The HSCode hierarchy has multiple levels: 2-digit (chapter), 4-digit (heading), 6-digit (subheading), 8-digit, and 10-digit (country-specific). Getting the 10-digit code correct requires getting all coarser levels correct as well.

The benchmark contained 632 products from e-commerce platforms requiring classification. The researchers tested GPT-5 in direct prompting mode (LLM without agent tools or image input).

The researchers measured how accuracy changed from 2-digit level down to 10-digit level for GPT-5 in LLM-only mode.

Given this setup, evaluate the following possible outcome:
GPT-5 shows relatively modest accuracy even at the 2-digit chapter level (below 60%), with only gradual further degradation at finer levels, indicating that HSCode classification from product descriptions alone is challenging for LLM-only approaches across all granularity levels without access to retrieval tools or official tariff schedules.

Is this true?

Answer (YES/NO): NO